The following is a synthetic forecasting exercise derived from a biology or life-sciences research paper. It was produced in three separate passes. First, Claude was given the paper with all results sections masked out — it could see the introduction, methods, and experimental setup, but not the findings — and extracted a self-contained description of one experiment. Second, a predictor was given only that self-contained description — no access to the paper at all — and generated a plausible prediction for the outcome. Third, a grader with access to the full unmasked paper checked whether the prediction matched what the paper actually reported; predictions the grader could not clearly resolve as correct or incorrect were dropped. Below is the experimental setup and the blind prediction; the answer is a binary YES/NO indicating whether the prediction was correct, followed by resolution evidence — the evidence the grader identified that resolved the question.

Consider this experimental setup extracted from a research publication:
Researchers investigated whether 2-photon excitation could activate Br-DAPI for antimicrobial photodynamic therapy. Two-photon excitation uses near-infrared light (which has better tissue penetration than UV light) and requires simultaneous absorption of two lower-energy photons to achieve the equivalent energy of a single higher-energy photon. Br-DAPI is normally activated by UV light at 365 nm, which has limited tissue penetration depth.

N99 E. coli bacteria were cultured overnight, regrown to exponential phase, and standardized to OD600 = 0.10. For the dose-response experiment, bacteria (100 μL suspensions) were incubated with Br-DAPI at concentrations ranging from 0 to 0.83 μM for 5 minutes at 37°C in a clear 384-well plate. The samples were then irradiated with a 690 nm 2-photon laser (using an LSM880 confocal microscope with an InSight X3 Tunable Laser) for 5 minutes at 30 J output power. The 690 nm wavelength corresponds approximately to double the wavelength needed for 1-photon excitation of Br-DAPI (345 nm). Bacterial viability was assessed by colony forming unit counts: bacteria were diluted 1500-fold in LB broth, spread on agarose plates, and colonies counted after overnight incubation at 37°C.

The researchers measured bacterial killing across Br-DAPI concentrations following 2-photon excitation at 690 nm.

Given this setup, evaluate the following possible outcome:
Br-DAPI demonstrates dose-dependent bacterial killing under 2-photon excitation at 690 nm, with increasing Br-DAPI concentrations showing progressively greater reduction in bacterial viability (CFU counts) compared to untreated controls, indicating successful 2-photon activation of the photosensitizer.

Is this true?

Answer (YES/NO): YES